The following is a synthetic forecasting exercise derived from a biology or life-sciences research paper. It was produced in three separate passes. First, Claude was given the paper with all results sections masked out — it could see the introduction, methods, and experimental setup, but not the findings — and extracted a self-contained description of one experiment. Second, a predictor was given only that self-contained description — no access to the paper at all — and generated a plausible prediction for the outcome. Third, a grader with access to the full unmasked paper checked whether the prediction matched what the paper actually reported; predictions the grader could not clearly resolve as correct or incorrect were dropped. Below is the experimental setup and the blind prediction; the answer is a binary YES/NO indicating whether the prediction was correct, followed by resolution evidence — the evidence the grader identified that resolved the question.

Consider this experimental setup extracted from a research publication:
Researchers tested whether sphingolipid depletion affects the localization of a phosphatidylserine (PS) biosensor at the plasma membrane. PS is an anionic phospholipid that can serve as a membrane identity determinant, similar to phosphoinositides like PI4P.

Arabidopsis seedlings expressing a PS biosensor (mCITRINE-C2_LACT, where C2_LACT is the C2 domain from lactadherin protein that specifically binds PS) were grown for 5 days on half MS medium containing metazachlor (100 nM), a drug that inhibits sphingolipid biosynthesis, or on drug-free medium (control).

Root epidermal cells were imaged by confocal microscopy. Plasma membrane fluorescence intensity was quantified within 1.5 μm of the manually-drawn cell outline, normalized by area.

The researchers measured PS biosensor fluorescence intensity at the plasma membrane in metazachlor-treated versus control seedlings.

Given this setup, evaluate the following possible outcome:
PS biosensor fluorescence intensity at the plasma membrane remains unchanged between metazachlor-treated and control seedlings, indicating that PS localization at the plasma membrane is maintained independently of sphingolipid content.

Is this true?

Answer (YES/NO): YES